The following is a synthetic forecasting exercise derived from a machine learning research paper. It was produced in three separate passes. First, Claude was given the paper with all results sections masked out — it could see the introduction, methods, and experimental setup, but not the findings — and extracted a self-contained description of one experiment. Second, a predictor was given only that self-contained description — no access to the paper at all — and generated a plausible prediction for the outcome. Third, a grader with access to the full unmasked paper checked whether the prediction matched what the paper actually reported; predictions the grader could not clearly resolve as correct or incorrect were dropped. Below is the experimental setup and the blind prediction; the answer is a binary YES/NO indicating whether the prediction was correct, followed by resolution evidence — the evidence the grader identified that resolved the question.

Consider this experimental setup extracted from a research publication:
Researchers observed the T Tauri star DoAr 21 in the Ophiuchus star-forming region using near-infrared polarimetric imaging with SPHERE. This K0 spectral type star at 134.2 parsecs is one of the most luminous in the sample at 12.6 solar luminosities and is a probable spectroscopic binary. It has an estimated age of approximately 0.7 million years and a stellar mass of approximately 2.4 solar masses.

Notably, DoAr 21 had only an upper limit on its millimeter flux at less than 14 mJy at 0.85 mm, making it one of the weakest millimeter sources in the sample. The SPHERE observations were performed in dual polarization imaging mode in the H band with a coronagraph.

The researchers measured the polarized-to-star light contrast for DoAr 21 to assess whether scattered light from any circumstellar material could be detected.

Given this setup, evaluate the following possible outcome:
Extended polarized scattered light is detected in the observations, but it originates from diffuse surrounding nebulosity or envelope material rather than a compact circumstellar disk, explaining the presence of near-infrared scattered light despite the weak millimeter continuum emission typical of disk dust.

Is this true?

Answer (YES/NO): YES